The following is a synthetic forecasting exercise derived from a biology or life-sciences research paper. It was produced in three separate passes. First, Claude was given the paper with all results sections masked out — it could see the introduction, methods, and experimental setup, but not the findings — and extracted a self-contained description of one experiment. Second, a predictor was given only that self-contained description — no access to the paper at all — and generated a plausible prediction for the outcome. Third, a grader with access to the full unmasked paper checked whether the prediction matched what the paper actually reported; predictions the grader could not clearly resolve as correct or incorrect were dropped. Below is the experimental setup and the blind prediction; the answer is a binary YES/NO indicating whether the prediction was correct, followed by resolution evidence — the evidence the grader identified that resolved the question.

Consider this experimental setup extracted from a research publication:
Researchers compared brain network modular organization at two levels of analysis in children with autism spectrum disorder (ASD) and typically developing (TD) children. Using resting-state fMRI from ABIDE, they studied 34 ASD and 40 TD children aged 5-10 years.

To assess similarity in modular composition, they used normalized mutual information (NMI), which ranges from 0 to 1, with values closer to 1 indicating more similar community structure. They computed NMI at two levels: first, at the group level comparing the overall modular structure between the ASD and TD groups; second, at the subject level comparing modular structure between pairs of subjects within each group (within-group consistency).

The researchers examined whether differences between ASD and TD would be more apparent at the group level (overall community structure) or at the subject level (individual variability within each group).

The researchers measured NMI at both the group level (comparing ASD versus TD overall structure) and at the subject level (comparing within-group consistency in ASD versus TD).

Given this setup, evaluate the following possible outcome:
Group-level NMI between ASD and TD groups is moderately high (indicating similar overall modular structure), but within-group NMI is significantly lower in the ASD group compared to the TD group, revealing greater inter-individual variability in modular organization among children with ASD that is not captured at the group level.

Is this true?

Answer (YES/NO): YES